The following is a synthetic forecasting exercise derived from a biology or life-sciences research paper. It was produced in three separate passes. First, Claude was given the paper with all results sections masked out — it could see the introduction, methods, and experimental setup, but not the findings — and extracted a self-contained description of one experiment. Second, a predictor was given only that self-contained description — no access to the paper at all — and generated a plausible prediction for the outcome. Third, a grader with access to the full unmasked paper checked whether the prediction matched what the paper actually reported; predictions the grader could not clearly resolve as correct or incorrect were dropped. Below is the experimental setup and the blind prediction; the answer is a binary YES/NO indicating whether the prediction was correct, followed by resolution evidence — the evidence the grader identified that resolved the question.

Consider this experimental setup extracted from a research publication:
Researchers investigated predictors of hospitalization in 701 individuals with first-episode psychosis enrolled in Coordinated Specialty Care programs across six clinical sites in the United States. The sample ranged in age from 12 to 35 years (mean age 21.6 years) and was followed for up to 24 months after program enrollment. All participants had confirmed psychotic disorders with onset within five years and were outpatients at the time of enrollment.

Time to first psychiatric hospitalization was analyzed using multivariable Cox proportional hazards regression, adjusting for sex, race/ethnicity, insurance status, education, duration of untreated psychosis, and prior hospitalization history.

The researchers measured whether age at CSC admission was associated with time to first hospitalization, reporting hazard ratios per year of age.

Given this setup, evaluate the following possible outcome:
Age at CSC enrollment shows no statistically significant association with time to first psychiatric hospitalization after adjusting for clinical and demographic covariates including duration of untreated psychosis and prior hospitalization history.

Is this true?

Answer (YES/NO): NO